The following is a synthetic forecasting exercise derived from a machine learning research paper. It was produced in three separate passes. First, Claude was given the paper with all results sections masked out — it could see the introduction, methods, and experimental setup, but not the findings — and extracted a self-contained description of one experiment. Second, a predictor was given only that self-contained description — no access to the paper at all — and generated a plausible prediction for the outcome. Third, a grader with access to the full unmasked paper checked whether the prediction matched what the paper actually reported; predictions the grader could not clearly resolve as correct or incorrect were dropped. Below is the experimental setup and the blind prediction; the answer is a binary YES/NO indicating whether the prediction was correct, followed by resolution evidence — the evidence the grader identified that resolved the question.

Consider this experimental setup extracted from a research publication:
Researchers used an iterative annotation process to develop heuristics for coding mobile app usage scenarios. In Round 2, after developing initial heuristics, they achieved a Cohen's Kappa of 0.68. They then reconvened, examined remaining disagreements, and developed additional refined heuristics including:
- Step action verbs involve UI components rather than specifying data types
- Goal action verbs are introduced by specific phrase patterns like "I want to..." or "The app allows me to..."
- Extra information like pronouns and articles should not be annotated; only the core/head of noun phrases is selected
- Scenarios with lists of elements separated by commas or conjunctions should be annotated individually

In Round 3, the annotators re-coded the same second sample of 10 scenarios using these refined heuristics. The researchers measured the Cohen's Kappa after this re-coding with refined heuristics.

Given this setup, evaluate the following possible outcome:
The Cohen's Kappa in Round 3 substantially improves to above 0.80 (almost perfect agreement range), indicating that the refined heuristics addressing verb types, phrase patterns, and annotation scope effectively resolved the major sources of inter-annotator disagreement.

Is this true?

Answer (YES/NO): NO